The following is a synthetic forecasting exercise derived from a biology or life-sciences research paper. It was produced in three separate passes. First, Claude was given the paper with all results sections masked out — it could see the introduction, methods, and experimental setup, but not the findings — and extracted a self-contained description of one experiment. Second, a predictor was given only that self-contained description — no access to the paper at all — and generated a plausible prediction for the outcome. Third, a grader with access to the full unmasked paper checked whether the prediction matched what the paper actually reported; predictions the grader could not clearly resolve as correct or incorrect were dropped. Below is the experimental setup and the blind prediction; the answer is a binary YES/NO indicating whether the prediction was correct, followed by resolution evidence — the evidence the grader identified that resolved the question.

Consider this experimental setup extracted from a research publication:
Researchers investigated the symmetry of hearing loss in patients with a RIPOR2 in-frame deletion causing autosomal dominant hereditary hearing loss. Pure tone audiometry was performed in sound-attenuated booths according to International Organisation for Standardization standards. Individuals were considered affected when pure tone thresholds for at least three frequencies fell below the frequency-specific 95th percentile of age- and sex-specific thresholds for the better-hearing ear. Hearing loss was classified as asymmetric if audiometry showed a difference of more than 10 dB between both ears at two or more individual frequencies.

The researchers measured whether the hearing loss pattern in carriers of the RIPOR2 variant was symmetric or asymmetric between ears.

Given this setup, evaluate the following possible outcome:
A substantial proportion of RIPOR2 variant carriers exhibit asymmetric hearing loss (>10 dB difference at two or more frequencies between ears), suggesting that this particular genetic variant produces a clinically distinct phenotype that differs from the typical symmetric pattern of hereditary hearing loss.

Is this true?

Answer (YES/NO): NO